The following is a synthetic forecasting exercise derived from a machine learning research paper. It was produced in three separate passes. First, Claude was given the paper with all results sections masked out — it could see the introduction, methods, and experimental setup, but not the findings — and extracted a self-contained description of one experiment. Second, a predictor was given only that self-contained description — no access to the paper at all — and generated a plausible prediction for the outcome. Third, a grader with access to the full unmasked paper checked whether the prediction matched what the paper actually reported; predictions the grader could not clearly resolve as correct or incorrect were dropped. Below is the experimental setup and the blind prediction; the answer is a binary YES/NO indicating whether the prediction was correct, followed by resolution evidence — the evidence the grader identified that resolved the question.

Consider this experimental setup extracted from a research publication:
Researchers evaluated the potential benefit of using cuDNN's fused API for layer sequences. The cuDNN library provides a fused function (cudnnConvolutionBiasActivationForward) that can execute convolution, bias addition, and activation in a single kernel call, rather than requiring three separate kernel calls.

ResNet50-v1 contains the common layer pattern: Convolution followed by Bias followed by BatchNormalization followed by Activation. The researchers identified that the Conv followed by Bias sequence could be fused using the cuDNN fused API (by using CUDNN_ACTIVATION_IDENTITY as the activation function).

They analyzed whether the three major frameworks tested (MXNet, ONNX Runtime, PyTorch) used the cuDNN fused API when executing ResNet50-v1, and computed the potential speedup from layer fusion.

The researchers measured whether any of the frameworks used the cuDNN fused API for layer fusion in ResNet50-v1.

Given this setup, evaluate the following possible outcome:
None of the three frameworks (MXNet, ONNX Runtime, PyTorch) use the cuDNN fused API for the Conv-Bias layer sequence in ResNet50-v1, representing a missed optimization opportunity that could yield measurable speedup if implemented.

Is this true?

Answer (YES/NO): YES